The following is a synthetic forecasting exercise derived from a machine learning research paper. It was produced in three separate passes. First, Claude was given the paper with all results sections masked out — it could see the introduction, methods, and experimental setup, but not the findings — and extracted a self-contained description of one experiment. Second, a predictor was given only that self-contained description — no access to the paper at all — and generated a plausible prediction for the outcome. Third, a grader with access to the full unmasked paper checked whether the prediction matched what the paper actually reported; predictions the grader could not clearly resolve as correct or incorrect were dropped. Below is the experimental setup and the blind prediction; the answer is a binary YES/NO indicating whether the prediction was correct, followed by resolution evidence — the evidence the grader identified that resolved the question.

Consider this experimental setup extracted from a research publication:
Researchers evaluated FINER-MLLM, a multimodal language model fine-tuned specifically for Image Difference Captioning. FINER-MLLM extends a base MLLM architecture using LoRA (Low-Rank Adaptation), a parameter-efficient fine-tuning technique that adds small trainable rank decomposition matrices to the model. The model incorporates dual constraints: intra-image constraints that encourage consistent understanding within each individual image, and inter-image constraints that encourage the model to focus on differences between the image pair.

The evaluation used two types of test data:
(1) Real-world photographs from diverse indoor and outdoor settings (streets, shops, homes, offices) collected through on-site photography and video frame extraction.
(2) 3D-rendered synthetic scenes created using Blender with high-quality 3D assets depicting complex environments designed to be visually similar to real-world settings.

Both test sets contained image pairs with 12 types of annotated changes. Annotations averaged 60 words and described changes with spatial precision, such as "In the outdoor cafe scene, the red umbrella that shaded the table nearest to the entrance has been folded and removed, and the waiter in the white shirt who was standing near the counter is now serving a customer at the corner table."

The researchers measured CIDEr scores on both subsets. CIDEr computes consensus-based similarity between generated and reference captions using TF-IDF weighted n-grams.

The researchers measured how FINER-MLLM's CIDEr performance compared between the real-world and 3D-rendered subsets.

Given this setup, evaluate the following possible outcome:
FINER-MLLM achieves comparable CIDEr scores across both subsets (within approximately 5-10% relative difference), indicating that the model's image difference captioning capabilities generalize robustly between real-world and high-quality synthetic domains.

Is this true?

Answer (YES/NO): NO